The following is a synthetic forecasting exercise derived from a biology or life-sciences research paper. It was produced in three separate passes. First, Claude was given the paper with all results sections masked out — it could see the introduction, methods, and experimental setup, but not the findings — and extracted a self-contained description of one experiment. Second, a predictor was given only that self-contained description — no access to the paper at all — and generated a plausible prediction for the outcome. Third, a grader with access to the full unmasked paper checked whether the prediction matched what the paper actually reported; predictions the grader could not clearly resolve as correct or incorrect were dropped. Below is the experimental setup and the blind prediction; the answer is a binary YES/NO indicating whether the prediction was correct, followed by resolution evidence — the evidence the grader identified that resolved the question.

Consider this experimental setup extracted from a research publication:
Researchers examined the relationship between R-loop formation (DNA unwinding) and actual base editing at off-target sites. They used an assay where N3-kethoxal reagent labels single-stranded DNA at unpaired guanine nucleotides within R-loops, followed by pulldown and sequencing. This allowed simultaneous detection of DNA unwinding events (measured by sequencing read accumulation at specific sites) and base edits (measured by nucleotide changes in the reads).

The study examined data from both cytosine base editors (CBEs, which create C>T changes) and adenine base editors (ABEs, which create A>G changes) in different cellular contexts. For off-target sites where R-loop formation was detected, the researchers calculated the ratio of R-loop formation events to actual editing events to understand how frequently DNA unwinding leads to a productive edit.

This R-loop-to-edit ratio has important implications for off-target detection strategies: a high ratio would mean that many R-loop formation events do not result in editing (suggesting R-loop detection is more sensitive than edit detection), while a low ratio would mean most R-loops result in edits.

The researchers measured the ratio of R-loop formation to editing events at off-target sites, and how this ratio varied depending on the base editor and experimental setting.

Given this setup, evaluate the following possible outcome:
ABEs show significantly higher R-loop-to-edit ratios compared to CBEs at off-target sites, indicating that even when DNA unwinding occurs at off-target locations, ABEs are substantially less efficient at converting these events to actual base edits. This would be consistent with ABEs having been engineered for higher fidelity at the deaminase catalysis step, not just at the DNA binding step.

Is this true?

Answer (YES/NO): YES